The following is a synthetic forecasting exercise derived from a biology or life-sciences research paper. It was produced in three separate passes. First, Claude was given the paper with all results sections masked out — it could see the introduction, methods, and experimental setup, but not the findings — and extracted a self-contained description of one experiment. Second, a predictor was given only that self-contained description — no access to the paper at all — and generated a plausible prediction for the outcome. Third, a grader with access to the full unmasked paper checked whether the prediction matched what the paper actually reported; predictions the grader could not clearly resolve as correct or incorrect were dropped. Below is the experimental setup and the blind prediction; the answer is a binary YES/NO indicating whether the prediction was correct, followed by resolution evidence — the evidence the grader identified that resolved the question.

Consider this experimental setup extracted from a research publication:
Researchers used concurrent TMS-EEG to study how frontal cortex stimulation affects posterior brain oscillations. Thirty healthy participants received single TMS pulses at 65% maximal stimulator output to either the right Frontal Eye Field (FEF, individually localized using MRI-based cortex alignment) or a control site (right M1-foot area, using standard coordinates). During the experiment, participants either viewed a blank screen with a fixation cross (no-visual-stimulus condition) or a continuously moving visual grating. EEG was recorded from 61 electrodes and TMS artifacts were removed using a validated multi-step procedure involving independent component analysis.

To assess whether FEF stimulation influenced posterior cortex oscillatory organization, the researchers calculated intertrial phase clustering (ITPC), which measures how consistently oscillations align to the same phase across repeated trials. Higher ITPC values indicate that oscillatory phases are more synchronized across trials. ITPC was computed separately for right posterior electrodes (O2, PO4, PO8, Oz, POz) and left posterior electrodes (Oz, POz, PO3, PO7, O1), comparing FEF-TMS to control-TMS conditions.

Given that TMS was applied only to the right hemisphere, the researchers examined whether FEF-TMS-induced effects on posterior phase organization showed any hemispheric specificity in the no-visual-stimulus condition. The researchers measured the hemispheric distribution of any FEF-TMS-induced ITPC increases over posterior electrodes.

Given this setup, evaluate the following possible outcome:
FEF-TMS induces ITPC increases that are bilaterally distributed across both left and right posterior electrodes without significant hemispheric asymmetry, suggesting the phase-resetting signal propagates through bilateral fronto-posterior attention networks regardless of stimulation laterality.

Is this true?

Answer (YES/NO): NO